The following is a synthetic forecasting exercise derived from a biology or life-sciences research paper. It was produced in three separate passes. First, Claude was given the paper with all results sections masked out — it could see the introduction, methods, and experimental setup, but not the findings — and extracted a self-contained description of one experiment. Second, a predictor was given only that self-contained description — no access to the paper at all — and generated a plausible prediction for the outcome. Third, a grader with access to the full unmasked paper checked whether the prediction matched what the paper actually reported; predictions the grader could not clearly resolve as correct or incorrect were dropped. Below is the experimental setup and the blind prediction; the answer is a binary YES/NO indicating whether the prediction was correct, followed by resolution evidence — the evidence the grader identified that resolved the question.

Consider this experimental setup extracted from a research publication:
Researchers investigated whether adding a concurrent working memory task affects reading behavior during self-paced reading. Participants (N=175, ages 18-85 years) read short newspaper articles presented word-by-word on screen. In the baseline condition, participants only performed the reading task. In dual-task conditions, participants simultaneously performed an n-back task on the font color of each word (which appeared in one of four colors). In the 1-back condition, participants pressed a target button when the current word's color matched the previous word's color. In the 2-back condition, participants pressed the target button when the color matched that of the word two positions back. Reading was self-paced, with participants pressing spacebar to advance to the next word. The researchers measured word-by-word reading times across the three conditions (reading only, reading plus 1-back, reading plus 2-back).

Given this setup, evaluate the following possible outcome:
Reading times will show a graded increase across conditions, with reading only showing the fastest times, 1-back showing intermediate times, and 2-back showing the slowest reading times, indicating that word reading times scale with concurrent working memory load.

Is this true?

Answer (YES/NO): YES